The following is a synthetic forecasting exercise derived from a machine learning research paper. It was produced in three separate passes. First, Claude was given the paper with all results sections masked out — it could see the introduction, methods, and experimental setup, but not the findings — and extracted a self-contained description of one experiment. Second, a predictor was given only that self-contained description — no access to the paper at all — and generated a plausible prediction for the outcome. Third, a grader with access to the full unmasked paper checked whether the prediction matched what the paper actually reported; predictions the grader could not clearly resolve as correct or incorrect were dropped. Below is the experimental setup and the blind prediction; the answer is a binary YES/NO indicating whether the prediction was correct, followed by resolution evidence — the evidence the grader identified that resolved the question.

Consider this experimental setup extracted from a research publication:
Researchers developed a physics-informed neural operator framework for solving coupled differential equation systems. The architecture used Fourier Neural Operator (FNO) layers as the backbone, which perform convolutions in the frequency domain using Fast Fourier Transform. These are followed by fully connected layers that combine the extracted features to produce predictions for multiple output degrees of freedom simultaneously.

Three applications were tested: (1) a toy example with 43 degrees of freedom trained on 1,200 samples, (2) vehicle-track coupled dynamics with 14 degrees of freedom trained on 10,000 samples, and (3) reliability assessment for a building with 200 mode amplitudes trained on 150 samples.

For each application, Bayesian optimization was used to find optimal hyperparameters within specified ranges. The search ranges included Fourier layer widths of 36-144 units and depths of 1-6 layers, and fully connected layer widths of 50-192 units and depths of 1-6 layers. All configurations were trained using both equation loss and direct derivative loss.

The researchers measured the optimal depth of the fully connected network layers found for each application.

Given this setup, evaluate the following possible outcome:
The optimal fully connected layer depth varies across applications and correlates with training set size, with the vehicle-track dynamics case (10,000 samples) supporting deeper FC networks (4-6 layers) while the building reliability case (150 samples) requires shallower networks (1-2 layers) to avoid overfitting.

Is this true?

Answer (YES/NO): NO